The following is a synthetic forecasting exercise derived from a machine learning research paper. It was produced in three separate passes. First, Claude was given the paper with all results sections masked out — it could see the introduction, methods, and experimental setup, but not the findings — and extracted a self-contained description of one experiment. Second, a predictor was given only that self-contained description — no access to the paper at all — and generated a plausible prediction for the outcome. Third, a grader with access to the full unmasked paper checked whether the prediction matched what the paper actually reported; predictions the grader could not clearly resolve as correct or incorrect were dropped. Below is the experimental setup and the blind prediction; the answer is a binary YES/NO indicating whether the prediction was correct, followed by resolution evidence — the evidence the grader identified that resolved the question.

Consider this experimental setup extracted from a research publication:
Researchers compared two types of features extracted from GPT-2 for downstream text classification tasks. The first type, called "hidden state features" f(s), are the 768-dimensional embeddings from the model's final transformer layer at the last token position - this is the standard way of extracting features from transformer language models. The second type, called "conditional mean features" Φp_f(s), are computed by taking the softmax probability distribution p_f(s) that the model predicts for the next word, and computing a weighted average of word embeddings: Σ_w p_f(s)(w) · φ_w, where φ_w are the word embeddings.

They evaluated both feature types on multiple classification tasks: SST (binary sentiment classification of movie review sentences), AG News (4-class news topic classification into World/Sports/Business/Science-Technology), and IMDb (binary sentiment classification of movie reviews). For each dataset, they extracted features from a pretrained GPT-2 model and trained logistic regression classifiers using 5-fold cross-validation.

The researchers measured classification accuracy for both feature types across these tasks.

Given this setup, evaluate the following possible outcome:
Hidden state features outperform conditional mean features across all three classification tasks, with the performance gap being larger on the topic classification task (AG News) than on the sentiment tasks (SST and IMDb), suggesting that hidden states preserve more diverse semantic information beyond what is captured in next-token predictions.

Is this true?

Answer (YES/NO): NO